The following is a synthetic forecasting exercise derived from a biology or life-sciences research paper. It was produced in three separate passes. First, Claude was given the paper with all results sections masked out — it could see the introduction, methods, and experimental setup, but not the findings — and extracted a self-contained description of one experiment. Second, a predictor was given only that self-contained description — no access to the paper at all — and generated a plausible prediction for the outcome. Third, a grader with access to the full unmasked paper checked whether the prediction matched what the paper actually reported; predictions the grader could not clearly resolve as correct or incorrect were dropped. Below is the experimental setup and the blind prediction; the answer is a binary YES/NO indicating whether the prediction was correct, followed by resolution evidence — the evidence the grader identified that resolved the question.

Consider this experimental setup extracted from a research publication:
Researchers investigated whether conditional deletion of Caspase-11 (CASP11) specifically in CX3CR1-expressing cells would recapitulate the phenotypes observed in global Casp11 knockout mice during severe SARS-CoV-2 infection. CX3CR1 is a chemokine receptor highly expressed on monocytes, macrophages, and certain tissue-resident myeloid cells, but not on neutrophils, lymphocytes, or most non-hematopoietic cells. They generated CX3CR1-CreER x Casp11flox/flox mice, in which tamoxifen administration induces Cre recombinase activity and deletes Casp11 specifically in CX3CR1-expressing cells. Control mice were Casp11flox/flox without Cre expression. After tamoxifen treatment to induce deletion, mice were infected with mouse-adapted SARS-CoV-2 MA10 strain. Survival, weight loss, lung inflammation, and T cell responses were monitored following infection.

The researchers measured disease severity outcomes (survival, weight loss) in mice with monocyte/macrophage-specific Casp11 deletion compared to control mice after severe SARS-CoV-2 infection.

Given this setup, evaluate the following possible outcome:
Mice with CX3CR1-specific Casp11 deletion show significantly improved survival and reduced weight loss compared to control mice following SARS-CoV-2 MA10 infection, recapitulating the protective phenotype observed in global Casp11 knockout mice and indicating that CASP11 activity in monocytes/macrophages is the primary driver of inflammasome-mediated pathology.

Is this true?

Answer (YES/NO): YES